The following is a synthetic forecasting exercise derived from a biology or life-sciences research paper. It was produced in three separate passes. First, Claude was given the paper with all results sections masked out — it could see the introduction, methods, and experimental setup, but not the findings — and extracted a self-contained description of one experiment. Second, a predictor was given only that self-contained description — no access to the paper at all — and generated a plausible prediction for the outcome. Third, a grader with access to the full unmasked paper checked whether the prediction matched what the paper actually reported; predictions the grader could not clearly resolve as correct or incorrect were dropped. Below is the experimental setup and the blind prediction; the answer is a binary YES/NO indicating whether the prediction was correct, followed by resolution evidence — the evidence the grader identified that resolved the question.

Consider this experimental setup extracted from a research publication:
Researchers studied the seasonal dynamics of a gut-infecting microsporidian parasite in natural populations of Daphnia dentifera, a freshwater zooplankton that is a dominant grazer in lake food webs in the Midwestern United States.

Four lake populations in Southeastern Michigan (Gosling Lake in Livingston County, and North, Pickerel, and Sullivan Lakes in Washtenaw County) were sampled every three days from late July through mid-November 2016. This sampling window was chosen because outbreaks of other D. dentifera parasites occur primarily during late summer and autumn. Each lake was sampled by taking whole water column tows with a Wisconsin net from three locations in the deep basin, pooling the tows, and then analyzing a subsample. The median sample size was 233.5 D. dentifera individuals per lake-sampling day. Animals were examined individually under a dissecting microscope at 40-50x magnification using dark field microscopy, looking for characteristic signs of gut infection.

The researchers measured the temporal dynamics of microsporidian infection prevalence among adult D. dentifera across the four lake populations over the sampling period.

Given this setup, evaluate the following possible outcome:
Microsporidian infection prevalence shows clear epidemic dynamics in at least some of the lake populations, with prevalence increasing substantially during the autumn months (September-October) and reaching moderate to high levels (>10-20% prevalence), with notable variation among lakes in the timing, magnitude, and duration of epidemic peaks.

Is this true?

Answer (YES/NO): YES